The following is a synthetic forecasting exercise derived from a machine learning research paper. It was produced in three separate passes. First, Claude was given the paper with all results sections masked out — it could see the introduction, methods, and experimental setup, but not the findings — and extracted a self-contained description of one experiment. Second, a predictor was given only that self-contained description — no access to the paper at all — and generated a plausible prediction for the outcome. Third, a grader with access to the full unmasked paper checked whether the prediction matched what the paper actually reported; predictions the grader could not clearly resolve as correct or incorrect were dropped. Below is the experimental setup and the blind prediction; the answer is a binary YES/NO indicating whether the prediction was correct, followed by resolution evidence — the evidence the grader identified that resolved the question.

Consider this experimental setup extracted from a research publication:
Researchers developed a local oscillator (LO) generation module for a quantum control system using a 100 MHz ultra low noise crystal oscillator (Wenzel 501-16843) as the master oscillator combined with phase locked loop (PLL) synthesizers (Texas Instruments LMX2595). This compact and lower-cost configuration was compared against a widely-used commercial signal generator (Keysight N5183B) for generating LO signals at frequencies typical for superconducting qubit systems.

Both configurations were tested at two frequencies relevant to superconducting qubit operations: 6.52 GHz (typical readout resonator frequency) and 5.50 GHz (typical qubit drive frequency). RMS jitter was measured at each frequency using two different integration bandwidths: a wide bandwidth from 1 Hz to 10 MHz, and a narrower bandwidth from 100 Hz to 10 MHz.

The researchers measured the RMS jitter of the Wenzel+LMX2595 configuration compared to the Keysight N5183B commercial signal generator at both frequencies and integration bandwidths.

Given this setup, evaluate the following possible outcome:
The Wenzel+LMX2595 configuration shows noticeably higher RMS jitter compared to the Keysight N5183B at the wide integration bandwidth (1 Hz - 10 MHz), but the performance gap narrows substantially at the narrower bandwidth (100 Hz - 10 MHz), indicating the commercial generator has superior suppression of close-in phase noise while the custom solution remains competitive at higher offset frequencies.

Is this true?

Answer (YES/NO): NO